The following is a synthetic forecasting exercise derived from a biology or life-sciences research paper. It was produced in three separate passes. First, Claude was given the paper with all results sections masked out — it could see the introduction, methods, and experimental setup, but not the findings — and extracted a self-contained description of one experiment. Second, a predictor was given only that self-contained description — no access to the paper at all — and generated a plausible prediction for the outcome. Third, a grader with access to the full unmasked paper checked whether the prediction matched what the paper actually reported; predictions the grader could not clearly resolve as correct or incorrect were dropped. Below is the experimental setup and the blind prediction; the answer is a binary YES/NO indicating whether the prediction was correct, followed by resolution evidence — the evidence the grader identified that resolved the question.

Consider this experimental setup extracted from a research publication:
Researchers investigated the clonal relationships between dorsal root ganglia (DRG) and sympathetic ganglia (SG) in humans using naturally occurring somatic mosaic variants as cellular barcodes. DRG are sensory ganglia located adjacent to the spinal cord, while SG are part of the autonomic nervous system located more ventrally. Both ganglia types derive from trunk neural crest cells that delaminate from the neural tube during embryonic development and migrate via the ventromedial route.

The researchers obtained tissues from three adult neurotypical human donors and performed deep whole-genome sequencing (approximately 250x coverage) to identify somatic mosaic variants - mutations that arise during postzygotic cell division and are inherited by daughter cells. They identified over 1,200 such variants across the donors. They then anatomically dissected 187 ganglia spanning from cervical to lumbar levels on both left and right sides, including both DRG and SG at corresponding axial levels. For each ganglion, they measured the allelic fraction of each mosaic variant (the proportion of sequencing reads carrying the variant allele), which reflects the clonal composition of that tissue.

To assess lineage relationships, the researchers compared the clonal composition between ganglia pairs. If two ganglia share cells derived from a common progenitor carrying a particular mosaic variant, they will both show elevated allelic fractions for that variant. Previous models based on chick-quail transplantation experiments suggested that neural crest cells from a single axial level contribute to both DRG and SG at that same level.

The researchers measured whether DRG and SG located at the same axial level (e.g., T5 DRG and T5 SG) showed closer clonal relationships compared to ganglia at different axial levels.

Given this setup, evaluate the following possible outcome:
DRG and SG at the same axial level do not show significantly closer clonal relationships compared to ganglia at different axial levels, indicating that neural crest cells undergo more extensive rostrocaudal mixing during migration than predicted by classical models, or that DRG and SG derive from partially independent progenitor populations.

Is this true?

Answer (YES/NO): YES